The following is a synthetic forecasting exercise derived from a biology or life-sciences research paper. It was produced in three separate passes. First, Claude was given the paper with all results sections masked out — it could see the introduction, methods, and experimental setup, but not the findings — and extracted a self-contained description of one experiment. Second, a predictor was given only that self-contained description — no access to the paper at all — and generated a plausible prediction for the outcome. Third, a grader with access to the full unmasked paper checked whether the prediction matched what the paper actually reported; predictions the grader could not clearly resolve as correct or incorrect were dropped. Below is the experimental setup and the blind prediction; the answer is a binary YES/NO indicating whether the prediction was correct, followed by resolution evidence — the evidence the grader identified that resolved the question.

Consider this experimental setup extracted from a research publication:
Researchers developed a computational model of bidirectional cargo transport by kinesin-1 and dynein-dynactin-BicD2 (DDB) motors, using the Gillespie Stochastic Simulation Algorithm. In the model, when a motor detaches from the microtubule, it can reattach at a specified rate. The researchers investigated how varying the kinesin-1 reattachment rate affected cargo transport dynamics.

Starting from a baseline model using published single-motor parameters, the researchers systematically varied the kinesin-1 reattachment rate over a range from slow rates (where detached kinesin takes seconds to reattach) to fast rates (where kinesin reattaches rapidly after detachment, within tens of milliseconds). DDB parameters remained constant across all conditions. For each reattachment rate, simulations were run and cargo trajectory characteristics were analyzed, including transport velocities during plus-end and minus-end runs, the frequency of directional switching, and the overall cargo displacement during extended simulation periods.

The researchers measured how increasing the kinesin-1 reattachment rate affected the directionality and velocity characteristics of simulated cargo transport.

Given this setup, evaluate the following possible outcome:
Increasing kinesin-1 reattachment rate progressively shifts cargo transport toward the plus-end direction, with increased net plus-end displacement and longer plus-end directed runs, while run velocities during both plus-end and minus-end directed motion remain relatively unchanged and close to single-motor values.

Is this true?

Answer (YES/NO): NO